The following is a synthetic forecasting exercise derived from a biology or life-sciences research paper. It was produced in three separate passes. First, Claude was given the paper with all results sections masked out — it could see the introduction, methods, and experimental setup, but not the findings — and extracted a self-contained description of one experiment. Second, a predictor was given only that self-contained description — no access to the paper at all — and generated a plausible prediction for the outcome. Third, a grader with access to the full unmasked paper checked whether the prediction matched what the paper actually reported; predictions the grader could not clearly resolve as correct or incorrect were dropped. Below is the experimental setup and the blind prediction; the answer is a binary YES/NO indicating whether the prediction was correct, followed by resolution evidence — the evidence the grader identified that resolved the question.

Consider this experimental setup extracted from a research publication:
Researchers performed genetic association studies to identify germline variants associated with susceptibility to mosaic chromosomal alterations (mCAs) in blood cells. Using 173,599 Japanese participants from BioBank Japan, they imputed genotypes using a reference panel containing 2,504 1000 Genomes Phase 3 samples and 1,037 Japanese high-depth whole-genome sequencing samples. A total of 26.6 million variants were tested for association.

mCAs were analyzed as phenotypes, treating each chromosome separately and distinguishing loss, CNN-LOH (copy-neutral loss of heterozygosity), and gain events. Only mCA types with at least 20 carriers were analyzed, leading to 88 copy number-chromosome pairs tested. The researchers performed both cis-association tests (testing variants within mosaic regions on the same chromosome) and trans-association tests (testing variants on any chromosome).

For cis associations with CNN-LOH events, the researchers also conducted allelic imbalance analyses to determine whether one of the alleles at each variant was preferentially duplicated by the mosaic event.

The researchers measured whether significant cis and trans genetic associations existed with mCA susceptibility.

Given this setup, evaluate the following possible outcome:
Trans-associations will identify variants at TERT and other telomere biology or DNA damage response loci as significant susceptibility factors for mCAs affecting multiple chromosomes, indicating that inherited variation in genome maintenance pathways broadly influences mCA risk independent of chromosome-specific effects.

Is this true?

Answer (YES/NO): NO